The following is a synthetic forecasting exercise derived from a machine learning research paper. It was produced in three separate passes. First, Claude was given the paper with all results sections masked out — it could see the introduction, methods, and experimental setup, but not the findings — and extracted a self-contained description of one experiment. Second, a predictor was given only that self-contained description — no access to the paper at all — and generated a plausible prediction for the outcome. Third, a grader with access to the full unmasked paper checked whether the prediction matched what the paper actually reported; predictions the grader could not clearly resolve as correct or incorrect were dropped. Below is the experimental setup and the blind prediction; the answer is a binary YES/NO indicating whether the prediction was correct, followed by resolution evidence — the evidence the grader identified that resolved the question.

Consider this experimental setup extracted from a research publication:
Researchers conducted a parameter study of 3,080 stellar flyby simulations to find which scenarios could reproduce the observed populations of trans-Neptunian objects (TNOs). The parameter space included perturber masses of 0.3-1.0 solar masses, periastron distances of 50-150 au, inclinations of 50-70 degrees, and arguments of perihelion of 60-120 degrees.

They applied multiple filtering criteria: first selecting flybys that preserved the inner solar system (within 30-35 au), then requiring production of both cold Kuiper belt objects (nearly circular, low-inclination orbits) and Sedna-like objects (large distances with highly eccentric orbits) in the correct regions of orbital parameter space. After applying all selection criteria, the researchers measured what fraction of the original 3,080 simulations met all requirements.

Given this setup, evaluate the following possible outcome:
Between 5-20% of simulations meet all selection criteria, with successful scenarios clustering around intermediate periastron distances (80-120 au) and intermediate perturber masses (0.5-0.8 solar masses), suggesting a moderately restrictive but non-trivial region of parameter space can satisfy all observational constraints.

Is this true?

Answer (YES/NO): NO